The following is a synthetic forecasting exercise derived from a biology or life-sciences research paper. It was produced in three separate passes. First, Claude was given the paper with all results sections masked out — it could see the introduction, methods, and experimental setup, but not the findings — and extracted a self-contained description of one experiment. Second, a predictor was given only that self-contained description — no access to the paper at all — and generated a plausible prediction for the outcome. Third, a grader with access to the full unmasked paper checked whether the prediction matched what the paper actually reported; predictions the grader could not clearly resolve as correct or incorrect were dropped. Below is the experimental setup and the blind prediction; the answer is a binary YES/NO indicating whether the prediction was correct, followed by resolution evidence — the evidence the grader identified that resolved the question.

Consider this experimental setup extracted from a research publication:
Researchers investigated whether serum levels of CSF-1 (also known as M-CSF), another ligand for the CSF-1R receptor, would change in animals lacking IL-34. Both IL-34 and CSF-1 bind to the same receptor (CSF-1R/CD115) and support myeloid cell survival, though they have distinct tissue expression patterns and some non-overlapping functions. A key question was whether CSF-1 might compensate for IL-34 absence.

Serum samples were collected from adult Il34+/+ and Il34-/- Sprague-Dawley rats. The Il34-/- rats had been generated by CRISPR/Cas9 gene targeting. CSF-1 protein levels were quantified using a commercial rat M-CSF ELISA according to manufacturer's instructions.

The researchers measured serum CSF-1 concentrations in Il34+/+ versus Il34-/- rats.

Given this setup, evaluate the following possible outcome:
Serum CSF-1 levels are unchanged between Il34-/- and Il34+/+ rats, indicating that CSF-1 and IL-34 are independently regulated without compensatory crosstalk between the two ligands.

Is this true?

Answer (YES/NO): NO